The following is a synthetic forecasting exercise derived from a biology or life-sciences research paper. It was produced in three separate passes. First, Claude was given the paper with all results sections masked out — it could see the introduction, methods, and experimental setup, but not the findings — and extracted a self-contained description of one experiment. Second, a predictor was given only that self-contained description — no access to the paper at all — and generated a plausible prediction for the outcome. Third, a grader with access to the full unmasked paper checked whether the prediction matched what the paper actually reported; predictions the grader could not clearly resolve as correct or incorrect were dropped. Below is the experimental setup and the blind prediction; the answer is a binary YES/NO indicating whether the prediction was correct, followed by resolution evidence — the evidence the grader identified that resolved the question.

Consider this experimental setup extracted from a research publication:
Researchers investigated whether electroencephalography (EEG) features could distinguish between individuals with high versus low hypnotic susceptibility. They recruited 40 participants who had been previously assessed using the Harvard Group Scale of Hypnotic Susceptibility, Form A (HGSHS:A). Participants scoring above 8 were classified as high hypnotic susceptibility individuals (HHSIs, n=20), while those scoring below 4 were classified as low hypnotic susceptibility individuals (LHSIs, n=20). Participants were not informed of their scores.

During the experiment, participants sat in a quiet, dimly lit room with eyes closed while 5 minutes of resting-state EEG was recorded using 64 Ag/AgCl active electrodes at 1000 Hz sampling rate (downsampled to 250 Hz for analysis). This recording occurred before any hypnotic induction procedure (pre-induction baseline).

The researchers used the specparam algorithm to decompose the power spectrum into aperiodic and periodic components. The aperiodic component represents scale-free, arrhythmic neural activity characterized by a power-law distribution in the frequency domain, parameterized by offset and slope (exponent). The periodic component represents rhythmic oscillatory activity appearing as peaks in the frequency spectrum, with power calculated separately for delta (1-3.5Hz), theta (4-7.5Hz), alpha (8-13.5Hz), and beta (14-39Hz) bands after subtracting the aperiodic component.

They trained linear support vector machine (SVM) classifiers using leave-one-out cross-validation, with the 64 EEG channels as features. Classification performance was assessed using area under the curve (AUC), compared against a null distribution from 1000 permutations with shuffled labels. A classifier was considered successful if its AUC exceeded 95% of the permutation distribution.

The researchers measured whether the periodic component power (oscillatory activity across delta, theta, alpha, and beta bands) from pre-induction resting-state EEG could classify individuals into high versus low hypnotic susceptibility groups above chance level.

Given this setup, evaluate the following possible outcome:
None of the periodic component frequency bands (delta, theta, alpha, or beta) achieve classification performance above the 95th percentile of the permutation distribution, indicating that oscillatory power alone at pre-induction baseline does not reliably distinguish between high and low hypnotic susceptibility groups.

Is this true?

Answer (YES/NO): YES